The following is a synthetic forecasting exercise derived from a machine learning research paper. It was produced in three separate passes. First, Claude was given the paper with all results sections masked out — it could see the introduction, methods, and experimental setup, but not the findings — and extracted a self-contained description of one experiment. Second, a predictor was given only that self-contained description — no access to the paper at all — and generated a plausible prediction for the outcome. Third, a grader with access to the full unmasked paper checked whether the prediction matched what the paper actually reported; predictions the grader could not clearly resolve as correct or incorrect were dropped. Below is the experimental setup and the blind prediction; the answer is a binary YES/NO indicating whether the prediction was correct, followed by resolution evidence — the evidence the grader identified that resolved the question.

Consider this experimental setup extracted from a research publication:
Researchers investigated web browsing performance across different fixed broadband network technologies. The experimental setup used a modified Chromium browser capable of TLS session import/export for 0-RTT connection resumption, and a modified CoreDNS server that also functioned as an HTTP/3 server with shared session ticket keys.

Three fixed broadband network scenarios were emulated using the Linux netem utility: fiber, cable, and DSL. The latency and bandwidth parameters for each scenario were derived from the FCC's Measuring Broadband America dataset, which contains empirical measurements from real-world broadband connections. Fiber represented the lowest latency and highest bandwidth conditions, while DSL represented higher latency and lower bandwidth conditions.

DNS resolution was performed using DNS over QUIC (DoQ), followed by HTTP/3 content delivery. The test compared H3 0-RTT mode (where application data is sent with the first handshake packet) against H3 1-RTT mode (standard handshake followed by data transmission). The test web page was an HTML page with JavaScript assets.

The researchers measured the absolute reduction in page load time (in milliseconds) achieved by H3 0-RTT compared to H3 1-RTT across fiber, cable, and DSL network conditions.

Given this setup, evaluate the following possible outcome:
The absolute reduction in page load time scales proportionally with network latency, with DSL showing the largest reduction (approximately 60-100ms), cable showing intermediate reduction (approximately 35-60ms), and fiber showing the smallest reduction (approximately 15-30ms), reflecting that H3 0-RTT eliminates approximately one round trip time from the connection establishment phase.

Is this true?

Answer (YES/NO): NO